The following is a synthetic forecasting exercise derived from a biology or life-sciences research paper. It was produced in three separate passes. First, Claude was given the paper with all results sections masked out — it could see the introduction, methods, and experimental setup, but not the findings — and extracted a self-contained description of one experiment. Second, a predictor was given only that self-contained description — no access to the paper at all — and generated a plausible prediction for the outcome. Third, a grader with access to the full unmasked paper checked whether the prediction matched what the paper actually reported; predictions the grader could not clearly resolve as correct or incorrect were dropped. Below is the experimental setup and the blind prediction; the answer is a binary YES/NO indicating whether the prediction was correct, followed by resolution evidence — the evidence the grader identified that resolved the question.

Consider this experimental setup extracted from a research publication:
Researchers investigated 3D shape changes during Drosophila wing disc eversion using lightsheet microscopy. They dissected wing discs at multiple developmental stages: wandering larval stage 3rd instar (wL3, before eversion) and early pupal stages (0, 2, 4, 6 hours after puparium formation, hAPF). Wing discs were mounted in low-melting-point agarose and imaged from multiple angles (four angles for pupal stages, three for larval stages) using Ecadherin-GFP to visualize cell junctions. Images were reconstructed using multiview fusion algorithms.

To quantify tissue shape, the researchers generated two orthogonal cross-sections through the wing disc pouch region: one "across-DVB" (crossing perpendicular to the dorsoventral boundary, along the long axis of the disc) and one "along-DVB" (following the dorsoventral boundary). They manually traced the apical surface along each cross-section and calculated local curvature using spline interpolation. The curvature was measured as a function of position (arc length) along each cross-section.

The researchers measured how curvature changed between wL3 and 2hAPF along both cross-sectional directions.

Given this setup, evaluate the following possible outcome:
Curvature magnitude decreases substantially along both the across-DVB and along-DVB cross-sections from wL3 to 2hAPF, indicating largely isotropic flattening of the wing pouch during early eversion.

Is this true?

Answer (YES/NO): NO